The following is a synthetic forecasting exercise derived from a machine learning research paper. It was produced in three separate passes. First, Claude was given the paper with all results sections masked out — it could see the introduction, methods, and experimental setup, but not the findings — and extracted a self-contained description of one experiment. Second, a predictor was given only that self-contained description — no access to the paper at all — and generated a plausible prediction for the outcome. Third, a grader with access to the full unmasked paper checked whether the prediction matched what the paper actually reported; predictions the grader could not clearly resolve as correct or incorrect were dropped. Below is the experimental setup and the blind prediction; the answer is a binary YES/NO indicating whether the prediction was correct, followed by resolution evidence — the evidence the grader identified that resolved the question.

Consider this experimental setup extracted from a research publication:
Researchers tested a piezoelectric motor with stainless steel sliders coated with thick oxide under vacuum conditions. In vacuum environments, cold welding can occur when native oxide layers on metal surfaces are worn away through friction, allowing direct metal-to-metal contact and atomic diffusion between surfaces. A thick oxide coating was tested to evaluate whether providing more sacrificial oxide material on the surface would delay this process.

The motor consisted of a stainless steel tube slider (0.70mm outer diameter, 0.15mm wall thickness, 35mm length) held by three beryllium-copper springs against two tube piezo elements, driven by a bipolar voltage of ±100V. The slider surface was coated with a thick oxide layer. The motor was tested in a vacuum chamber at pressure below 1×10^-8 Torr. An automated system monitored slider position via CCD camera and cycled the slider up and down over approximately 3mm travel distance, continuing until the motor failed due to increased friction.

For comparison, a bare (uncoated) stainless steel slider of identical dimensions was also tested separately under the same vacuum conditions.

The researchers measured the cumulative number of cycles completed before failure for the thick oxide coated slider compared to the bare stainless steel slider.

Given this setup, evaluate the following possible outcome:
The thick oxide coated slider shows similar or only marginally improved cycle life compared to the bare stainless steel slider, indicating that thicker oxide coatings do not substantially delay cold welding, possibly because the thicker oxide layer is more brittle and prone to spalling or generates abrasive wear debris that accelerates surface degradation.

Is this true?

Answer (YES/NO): NO